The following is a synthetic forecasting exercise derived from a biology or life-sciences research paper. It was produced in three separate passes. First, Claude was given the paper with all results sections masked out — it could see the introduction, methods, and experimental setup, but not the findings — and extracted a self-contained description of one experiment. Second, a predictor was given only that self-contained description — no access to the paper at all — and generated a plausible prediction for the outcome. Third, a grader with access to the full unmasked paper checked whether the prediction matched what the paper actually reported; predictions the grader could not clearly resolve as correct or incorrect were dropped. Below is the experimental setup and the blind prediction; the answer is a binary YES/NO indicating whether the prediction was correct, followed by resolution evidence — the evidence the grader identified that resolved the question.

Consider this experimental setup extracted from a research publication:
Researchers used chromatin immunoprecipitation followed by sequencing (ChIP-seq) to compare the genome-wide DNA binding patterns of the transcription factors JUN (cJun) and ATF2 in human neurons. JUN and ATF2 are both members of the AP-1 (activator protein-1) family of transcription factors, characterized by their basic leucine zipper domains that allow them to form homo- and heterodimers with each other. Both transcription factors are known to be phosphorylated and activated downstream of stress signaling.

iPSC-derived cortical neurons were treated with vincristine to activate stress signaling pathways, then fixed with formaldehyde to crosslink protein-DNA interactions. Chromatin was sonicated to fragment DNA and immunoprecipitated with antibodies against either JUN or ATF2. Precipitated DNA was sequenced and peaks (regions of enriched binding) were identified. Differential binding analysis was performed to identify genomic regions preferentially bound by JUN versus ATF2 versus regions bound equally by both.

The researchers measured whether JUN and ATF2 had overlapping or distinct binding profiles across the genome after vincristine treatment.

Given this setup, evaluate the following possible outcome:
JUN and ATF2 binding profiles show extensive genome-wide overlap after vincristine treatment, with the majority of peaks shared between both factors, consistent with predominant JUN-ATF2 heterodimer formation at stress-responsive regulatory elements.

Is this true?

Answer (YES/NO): NO